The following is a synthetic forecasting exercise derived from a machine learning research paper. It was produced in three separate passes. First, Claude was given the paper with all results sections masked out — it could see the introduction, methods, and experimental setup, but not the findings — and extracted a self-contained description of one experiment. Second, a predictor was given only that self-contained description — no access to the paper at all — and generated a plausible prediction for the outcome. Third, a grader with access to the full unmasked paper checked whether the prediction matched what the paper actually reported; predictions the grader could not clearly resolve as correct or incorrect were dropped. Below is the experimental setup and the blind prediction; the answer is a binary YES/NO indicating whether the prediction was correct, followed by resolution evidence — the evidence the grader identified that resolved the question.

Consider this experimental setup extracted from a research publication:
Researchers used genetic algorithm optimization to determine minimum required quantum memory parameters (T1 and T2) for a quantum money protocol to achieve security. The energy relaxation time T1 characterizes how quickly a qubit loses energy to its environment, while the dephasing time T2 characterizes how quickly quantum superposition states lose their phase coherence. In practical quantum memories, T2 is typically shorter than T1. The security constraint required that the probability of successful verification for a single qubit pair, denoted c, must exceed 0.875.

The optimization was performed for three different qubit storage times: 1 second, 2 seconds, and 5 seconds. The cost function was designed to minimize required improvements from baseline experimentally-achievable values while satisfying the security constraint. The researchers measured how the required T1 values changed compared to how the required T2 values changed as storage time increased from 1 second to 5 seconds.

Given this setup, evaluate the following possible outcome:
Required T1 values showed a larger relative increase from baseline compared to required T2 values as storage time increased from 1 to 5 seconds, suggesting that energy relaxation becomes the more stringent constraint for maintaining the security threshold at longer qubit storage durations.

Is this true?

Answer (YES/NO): NO